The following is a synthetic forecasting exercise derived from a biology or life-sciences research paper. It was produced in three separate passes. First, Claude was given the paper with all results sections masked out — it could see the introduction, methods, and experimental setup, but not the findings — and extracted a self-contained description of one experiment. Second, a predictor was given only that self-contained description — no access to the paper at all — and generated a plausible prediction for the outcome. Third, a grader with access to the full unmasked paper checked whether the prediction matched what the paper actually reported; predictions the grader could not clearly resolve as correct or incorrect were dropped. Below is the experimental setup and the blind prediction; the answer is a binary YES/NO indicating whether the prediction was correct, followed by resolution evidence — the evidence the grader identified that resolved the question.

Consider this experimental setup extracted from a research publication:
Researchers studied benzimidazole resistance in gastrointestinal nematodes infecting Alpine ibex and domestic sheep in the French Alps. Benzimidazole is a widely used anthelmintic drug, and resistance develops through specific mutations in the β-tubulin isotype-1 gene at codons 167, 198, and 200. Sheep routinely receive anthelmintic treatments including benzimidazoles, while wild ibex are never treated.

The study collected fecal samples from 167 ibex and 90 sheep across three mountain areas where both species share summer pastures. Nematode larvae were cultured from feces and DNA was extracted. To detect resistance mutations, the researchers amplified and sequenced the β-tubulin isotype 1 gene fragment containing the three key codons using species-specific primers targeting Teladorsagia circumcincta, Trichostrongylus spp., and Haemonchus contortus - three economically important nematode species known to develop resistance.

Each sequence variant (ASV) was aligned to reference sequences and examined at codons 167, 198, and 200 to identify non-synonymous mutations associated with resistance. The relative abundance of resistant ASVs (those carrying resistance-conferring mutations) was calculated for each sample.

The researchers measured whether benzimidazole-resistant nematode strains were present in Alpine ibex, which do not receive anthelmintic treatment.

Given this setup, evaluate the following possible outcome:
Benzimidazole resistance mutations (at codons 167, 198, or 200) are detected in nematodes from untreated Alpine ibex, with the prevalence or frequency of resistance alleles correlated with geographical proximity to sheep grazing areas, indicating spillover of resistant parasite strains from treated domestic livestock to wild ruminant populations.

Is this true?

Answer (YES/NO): NO